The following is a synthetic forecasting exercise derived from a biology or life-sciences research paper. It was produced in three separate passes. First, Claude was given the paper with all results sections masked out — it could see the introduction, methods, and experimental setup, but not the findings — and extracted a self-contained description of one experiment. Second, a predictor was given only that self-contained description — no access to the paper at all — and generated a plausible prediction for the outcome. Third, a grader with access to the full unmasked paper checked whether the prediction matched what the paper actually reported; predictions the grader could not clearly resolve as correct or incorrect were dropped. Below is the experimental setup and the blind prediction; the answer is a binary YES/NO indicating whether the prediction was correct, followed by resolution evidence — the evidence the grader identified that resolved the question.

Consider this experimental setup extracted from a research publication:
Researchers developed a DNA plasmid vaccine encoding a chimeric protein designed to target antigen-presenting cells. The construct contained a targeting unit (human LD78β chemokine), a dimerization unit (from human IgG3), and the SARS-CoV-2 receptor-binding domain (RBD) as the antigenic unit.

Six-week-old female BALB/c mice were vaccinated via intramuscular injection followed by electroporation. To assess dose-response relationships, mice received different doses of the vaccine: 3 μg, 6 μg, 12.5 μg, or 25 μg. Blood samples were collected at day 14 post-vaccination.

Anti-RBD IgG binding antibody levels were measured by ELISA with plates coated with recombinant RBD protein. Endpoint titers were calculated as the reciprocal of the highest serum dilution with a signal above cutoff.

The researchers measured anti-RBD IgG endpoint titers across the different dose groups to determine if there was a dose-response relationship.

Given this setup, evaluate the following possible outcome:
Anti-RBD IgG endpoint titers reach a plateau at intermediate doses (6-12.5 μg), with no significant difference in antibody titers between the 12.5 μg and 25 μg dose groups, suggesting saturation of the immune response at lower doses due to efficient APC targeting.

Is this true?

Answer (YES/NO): NO